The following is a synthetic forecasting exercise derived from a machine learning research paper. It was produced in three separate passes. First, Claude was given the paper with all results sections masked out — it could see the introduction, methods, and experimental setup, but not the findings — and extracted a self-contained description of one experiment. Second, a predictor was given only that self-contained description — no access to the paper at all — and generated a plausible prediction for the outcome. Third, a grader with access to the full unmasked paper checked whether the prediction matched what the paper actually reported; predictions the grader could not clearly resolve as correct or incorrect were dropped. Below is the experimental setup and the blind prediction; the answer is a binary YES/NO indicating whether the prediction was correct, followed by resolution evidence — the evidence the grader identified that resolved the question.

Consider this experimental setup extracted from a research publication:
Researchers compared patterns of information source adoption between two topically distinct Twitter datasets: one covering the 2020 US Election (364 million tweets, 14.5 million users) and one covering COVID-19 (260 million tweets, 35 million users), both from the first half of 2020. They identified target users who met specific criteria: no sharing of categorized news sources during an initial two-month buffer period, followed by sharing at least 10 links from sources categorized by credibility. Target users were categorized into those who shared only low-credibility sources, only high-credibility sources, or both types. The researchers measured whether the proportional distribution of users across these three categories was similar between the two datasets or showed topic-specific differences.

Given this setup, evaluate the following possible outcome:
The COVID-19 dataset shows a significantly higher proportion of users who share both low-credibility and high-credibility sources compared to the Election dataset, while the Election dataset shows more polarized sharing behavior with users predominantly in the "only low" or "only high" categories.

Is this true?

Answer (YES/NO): NO